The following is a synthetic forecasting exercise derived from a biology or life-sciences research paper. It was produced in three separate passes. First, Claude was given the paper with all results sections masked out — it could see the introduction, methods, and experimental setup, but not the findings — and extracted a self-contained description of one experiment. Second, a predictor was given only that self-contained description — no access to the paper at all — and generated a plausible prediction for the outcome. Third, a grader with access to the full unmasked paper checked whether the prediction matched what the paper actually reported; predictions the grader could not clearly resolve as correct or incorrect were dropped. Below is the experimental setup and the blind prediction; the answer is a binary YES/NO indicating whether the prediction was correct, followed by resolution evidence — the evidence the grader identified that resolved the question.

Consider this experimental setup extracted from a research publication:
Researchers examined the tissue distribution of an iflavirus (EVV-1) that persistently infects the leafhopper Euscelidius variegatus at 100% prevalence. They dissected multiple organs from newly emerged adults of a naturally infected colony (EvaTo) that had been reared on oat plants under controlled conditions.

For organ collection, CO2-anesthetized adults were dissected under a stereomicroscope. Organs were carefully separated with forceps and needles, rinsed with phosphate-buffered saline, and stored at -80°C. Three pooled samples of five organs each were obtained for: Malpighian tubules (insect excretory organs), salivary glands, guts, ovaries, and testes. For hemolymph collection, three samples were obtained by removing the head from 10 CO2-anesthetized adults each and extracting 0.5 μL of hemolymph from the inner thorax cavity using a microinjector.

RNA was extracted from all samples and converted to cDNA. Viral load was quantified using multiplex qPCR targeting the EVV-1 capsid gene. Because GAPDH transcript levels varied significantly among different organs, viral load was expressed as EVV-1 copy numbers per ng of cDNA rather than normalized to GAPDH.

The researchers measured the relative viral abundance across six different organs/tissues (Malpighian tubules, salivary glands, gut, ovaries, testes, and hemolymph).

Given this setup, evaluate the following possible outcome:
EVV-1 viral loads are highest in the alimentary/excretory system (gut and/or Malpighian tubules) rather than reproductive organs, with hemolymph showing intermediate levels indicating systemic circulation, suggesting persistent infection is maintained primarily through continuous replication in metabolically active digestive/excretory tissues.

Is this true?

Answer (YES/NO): NO